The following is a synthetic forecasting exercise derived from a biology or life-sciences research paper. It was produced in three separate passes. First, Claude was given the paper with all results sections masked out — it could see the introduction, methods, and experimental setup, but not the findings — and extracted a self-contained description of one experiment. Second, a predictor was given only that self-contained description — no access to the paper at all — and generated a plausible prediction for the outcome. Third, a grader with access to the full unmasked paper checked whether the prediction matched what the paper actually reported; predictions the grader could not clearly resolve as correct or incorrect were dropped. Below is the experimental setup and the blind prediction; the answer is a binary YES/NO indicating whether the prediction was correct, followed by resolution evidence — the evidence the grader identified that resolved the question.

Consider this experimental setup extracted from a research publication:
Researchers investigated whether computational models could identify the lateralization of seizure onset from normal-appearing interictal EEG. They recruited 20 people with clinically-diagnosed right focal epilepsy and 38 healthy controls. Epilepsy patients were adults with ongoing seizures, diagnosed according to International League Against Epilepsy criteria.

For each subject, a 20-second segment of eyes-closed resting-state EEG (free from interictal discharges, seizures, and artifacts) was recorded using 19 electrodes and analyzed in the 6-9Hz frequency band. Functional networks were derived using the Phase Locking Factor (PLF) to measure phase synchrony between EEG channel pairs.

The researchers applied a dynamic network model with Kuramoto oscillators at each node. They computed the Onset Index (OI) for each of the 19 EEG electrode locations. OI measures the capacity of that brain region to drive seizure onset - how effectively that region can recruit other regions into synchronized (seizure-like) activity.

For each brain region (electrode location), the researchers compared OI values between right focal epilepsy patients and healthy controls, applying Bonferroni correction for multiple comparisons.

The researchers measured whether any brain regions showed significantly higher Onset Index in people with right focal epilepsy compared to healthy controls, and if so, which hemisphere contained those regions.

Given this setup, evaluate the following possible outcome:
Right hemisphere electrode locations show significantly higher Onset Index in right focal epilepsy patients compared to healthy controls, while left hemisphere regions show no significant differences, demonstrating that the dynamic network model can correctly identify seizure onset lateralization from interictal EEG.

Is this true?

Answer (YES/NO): YES